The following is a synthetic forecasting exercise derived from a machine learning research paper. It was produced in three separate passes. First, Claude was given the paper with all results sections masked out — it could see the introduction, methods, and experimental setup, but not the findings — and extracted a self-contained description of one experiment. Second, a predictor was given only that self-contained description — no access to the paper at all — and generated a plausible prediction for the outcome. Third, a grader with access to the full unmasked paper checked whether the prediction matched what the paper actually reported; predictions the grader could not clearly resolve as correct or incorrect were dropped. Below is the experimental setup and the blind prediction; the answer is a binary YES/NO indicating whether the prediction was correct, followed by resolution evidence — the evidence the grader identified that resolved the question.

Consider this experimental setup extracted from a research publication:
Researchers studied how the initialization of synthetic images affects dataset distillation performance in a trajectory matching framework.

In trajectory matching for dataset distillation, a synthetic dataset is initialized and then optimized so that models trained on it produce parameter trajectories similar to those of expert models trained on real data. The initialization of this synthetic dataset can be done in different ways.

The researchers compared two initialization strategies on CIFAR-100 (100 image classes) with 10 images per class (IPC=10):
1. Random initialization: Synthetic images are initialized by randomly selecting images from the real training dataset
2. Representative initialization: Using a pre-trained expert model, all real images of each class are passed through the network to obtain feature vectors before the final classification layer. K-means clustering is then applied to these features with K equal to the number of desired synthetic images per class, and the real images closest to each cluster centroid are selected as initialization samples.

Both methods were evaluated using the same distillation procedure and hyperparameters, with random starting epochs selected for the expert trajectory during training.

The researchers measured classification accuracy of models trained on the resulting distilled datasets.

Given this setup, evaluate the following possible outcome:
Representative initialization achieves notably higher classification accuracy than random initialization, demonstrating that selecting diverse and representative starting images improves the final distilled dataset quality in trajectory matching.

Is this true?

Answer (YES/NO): NO